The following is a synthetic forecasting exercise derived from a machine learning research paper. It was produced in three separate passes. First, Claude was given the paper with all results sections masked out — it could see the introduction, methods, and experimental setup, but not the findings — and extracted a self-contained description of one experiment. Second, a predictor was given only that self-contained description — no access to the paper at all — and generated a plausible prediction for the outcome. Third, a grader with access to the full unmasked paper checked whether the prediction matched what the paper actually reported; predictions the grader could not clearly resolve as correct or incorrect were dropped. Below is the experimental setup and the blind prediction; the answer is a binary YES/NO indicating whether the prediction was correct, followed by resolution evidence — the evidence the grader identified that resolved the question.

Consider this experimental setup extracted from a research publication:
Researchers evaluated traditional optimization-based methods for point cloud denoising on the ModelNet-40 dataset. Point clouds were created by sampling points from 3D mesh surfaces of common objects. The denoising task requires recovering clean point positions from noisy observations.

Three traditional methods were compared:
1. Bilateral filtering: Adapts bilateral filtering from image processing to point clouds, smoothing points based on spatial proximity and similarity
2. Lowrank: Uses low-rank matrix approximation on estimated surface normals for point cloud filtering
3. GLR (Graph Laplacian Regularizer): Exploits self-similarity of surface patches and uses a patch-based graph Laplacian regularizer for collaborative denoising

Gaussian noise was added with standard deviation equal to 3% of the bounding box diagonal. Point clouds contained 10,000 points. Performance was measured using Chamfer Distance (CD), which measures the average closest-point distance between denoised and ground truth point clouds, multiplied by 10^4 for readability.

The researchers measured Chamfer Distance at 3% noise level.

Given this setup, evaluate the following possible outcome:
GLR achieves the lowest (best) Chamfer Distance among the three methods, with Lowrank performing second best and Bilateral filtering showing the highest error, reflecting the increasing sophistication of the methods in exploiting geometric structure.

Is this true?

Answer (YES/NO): NO